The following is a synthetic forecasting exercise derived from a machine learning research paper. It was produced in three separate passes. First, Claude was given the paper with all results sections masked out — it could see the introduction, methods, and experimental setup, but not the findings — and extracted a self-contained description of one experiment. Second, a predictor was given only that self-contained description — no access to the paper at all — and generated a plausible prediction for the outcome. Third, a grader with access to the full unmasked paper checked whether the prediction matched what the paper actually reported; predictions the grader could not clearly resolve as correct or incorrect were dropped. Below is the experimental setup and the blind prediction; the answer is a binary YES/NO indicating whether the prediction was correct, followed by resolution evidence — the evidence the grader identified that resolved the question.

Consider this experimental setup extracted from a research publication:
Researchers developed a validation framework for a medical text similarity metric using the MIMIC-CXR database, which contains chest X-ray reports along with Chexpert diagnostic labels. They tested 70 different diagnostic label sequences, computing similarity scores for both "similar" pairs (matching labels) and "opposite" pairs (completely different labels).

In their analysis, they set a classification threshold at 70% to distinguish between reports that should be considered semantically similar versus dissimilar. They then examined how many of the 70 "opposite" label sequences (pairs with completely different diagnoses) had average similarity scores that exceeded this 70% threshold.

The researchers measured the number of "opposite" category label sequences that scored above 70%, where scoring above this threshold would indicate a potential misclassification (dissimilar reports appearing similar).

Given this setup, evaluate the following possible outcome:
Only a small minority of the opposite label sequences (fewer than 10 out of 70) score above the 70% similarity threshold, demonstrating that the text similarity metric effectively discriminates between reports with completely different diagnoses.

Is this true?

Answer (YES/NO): YES